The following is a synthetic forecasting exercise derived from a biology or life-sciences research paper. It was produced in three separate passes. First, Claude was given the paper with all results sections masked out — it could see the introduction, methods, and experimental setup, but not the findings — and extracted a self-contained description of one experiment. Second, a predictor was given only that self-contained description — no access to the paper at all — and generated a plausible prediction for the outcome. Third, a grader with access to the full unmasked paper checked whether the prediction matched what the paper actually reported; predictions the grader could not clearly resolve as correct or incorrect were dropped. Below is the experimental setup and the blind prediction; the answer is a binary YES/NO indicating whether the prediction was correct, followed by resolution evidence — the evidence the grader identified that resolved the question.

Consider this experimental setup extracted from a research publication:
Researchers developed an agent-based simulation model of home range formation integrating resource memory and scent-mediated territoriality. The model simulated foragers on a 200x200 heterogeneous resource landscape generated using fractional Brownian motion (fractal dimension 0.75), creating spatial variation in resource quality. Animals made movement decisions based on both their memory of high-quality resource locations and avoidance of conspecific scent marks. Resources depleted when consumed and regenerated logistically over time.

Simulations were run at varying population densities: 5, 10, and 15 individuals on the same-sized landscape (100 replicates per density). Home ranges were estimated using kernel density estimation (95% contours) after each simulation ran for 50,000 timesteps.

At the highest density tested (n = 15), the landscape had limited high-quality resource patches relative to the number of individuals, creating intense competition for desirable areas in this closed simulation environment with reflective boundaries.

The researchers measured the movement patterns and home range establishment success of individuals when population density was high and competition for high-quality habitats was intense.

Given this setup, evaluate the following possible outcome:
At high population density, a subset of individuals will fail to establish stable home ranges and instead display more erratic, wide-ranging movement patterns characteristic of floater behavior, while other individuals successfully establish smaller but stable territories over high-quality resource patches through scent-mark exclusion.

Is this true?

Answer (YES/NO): NO